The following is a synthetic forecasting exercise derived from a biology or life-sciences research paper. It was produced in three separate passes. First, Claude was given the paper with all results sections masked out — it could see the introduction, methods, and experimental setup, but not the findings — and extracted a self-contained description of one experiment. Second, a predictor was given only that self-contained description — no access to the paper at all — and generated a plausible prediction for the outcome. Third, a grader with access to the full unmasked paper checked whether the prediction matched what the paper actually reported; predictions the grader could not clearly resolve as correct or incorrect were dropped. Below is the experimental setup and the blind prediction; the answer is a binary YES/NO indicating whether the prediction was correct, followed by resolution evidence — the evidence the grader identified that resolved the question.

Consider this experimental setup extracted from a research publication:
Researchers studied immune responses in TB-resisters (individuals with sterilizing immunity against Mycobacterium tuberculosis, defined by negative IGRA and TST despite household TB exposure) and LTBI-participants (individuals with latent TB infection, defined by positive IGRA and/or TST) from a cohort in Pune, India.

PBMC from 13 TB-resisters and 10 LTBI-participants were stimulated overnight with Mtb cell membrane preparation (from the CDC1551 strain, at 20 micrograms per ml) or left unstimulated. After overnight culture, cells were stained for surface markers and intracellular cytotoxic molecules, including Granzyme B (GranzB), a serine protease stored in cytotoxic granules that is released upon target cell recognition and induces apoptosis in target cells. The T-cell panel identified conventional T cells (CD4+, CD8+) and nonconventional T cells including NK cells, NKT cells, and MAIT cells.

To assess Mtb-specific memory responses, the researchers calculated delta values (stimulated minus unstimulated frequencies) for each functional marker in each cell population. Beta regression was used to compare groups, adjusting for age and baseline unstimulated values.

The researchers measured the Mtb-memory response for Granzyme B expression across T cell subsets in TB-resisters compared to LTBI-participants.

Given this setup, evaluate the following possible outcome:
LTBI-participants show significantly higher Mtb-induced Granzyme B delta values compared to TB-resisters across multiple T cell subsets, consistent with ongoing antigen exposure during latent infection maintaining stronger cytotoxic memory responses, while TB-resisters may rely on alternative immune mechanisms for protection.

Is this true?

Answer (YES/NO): NO